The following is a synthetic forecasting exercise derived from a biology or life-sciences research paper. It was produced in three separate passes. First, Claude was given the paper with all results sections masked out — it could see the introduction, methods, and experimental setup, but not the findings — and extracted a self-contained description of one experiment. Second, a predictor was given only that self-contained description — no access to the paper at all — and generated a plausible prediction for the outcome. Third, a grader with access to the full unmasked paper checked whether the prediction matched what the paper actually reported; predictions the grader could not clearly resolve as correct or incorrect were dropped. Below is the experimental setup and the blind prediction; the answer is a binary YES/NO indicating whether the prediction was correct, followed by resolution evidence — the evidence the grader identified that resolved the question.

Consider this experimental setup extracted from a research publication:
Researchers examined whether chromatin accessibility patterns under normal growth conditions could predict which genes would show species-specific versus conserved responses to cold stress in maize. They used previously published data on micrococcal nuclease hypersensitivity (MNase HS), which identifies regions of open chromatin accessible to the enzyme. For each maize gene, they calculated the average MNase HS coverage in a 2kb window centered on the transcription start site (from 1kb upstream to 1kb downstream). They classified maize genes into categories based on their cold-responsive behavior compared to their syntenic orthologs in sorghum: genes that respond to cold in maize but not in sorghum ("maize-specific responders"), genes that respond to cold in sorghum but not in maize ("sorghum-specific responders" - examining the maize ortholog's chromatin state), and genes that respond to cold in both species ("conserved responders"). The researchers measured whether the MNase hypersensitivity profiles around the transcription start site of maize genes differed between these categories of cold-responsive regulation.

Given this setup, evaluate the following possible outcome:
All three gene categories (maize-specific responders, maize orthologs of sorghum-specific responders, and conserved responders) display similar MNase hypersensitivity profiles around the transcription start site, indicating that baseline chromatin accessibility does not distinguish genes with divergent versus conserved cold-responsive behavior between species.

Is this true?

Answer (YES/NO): NO